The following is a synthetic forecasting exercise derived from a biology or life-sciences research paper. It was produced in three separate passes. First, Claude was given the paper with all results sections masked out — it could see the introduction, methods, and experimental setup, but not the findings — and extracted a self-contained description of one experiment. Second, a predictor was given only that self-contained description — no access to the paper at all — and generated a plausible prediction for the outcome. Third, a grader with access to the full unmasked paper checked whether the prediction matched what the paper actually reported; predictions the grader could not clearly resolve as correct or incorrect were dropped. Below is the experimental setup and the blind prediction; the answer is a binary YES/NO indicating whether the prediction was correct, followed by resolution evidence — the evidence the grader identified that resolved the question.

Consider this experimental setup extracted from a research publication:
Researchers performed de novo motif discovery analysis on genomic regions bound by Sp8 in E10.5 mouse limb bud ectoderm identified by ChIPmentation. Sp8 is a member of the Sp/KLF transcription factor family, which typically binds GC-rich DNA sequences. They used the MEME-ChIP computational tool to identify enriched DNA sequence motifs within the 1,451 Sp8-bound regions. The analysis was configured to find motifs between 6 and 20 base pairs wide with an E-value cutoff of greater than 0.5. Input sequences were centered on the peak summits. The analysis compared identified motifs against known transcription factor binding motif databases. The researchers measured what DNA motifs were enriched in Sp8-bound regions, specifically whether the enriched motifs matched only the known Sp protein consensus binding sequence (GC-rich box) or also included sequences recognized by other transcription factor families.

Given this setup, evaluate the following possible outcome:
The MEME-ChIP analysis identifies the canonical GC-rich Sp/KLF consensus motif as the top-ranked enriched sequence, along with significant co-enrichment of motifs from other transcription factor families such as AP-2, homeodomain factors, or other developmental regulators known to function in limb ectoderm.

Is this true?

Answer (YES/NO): YES